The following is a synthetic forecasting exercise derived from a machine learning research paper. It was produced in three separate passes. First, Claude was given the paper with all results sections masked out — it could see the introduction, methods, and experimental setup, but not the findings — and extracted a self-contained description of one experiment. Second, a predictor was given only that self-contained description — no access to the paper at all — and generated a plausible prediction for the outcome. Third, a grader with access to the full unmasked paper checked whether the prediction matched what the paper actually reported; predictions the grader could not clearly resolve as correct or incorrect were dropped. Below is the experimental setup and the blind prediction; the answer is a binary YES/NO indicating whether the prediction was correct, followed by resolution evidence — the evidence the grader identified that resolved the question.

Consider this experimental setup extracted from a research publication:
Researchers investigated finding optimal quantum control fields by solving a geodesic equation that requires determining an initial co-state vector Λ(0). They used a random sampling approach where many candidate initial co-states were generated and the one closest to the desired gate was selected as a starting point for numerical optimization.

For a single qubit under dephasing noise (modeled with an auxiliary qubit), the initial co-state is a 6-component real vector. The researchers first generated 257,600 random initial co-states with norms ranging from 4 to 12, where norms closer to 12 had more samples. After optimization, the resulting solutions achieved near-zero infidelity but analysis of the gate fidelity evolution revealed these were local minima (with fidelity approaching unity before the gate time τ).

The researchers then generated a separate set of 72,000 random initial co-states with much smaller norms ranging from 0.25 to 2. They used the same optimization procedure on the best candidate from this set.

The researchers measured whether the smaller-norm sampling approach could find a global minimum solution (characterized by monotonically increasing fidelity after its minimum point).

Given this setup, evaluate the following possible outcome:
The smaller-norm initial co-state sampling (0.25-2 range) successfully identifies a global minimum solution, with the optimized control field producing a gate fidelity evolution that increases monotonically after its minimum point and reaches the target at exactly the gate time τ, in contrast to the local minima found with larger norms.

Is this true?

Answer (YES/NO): YES